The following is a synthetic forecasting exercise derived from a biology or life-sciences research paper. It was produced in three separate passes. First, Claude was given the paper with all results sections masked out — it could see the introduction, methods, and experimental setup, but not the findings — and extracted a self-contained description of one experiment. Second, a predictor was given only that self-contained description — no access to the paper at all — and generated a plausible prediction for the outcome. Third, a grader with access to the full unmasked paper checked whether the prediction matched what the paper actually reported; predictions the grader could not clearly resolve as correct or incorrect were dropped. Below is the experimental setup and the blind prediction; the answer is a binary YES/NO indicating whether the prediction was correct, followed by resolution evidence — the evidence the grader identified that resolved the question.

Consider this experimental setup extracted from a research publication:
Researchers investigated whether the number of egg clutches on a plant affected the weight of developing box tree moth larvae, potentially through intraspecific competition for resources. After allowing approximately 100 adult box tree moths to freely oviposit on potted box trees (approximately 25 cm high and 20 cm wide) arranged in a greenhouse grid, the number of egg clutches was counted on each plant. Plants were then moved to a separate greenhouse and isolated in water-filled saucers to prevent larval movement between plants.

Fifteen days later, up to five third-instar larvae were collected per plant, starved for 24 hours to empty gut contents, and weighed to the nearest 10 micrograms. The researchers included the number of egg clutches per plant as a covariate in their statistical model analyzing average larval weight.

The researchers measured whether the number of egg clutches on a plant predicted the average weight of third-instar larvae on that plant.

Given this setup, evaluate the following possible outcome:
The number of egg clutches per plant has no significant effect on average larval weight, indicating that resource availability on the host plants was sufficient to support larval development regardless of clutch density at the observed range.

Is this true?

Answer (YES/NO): NO